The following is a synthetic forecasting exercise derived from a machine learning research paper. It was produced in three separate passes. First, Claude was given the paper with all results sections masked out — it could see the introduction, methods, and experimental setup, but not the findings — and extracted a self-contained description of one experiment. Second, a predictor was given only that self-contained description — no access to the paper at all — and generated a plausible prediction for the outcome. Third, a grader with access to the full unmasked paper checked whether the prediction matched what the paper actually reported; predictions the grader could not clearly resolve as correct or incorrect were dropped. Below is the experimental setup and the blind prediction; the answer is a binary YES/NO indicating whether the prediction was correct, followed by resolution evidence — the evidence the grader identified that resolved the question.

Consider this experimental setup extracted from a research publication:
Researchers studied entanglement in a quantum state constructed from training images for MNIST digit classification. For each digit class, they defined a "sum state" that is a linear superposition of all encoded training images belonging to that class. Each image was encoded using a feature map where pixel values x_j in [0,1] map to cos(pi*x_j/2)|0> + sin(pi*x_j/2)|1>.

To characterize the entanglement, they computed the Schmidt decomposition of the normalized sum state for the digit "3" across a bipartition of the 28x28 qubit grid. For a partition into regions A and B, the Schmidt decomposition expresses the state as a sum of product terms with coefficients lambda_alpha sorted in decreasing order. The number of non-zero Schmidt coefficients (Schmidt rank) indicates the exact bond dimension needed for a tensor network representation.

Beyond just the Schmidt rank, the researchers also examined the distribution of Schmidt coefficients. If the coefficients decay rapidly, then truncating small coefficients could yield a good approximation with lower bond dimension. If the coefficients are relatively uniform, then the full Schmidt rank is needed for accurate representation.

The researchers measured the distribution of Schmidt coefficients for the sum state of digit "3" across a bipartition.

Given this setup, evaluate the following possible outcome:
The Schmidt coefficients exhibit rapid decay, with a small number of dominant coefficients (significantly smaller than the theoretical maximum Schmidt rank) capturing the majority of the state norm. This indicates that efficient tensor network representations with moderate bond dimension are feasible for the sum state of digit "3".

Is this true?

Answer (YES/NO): NO